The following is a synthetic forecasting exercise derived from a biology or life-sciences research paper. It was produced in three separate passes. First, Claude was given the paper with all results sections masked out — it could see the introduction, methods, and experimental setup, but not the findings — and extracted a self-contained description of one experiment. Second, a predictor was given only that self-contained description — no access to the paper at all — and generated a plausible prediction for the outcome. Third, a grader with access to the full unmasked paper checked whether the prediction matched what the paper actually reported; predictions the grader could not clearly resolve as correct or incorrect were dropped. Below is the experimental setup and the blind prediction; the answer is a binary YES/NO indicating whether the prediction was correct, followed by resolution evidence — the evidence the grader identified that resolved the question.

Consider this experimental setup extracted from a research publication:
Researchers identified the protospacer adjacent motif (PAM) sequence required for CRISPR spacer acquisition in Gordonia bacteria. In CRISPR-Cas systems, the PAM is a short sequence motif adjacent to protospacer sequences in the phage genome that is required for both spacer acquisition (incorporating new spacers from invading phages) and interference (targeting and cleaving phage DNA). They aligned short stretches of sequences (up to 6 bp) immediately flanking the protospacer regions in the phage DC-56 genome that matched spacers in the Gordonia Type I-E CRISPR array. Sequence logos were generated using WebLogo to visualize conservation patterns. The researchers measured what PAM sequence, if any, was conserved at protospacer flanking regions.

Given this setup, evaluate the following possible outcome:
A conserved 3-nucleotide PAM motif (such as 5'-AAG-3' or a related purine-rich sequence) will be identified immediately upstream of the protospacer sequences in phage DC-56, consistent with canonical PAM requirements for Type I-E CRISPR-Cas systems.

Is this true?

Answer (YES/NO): NO